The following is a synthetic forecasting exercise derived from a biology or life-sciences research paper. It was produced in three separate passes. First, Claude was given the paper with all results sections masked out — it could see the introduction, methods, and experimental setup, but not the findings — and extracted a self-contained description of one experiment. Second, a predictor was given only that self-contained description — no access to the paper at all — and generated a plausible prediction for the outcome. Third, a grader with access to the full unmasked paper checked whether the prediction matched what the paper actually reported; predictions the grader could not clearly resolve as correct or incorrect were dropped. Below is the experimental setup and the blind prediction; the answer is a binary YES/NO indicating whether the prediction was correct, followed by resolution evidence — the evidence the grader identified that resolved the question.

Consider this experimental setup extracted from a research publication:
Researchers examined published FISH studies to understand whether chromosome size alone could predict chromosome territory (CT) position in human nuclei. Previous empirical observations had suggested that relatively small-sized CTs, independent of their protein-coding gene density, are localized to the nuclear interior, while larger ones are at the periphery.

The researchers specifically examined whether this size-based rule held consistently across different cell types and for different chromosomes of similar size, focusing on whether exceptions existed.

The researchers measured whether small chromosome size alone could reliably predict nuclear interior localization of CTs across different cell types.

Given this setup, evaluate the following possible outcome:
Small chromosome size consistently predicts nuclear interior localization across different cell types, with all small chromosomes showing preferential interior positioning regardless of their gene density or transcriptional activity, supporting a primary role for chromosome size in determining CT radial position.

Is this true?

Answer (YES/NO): NO